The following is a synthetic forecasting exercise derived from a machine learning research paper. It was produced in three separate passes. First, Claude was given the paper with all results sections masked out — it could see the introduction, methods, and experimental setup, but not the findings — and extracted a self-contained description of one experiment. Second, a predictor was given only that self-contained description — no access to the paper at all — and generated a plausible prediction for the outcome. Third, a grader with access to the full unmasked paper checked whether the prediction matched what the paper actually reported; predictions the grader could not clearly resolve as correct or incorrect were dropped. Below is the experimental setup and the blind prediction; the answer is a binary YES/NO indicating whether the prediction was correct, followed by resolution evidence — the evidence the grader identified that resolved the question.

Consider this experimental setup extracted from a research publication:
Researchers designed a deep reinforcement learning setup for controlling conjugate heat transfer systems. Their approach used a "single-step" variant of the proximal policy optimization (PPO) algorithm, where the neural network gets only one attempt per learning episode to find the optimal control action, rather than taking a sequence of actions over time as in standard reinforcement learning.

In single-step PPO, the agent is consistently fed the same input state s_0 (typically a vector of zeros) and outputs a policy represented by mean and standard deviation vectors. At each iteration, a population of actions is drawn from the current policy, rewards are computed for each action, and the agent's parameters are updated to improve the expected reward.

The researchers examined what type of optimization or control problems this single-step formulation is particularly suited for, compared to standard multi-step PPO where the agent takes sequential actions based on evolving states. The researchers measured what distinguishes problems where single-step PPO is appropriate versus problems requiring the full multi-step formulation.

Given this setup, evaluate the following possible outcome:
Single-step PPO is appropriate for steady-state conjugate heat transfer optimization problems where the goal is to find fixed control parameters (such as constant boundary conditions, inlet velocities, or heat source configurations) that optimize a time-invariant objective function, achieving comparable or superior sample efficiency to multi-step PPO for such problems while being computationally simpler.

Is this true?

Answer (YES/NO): NO